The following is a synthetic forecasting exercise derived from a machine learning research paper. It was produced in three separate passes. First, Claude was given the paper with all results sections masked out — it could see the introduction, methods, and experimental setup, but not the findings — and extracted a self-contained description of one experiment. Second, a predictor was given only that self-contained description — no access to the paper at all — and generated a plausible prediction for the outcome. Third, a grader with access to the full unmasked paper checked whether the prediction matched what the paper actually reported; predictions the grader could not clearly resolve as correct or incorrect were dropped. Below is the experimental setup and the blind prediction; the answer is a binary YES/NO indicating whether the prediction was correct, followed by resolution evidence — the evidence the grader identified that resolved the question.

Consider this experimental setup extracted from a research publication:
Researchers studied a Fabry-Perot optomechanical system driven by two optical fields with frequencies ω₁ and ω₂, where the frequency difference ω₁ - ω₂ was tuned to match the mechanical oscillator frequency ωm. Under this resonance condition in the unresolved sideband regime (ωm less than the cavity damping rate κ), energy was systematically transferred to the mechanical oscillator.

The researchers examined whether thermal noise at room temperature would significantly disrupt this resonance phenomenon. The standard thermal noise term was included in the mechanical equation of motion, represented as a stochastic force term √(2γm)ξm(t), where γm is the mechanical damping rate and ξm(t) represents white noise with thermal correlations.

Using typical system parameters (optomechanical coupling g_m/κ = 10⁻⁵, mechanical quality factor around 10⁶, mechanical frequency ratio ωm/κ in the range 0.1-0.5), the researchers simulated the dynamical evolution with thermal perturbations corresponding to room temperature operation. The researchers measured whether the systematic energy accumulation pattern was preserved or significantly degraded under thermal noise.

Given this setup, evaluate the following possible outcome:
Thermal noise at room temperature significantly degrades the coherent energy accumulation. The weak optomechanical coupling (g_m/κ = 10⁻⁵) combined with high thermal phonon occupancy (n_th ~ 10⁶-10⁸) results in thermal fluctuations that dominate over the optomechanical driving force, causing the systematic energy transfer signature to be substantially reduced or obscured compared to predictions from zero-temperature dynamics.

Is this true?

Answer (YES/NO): NO